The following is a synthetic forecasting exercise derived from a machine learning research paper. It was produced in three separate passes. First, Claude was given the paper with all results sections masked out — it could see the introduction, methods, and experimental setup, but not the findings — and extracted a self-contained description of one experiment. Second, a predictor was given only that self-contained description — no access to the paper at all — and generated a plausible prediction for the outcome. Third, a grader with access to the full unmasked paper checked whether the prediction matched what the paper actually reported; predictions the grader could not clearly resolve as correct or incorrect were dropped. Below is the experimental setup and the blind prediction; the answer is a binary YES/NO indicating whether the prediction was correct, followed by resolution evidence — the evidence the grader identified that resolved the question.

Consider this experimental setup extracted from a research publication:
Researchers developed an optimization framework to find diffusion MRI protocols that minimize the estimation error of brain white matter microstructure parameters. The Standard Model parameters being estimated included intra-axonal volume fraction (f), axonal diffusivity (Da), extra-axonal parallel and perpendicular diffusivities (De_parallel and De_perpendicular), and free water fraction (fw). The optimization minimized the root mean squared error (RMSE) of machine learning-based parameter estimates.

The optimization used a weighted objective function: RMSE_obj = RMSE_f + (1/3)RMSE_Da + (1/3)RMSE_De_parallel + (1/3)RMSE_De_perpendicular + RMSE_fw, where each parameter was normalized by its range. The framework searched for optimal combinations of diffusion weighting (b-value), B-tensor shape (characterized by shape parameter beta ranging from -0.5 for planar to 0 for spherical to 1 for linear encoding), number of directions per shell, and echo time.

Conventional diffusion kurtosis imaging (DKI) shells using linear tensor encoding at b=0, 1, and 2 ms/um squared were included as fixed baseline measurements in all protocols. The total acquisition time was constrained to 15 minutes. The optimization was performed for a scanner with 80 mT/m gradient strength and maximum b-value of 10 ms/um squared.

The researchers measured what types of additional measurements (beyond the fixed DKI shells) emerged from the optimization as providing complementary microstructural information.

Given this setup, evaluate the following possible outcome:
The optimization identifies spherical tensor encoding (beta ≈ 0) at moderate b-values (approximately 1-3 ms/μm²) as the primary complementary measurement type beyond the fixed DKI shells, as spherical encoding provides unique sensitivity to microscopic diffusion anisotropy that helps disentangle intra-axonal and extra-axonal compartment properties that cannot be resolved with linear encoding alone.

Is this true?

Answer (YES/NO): NO